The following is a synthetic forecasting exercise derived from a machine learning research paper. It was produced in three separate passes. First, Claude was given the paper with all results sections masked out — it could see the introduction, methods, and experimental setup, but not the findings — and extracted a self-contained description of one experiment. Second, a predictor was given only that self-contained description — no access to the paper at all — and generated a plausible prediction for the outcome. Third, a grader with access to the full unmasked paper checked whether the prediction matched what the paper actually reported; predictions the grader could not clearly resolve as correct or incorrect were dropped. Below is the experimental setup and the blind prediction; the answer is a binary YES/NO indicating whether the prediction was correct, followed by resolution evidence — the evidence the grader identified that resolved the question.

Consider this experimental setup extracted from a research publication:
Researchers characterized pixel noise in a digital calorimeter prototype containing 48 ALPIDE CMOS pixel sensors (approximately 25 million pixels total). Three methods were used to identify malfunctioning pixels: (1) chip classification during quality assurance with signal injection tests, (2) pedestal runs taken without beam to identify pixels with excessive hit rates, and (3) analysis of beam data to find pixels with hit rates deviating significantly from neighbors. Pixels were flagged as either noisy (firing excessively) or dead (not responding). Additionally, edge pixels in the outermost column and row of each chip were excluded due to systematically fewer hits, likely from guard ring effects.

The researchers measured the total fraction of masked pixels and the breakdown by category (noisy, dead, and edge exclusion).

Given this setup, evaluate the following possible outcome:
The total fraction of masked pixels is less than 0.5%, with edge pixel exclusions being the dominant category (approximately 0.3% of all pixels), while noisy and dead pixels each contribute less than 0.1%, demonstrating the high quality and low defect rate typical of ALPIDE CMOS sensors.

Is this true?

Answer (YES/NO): NO